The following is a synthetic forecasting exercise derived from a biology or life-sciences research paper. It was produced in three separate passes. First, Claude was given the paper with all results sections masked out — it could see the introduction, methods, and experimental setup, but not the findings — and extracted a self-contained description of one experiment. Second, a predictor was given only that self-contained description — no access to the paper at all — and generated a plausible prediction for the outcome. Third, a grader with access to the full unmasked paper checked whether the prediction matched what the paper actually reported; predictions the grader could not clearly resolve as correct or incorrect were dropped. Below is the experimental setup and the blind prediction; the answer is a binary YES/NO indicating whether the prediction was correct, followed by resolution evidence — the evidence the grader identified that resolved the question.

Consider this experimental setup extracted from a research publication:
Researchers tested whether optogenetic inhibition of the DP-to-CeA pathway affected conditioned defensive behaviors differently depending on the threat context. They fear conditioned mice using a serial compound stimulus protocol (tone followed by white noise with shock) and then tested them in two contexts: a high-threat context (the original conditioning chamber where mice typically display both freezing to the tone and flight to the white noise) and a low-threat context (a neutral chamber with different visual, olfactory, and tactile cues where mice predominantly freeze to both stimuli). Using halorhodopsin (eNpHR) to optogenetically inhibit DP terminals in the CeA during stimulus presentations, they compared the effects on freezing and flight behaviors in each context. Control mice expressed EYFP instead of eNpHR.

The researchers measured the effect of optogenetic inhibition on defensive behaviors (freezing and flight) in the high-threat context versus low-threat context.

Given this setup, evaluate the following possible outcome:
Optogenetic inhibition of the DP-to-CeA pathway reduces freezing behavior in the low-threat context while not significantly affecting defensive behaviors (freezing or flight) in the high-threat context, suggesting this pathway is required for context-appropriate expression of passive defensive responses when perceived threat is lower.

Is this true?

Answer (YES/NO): NO